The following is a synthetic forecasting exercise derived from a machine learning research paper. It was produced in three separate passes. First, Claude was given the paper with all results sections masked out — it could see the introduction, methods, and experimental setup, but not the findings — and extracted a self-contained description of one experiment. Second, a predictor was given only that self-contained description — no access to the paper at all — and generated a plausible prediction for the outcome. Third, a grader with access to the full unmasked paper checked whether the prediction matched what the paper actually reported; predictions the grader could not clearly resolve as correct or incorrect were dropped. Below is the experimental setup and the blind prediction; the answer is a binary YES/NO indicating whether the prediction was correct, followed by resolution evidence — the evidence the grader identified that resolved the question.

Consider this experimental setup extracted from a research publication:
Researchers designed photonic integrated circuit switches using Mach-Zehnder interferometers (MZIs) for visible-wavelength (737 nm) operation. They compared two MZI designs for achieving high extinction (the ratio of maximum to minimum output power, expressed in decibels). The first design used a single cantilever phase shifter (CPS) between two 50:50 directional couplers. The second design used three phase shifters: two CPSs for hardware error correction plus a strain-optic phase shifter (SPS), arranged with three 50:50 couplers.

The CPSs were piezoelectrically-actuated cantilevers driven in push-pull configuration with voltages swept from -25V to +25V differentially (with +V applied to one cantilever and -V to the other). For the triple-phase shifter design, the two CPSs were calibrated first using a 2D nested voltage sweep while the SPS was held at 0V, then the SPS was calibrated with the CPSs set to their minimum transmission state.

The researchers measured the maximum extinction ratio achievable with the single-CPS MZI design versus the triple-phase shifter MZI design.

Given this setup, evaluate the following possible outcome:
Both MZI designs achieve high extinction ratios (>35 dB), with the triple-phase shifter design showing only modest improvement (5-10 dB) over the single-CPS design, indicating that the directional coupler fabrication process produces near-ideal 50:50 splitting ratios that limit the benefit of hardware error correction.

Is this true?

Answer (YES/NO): NO